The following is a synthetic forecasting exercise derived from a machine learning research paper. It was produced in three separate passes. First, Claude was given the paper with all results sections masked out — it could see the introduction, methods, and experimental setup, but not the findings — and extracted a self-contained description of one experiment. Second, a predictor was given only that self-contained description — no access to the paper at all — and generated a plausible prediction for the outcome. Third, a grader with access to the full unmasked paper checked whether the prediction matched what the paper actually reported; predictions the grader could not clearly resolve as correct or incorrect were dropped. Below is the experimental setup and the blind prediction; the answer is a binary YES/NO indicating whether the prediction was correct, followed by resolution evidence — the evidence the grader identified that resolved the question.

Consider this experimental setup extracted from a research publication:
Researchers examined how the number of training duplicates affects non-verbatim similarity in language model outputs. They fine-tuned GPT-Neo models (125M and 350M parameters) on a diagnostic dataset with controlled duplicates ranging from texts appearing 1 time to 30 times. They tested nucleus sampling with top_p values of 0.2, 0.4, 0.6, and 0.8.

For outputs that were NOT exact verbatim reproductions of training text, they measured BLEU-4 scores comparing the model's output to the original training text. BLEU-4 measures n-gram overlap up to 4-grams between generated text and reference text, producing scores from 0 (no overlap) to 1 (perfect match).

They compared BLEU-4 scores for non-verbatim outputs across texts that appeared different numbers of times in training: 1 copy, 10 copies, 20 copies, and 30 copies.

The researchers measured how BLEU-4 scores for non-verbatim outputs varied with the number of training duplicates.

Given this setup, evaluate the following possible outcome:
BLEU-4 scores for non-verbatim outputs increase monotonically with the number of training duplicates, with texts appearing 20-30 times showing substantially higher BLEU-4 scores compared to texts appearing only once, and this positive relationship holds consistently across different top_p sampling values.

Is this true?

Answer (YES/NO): YES